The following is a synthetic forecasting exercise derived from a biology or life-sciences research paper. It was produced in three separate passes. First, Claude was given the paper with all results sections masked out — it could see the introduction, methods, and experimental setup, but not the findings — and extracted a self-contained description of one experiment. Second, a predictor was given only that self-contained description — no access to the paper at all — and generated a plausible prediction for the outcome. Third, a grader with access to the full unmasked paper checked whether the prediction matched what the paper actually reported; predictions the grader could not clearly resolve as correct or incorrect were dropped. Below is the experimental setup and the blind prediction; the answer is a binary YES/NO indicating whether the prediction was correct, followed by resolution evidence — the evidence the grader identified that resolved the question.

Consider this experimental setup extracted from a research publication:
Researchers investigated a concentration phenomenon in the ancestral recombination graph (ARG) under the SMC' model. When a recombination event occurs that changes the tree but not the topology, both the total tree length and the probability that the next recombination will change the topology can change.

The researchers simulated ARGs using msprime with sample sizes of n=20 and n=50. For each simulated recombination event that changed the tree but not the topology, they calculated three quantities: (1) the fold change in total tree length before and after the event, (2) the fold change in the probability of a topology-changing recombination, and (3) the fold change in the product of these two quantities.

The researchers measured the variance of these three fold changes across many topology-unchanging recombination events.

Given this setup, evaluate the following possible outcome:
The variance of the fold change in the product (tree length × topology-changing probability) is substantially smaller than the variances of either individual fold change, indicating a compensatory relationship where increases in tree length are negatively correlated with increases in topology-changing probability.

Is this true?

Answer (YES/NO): YES